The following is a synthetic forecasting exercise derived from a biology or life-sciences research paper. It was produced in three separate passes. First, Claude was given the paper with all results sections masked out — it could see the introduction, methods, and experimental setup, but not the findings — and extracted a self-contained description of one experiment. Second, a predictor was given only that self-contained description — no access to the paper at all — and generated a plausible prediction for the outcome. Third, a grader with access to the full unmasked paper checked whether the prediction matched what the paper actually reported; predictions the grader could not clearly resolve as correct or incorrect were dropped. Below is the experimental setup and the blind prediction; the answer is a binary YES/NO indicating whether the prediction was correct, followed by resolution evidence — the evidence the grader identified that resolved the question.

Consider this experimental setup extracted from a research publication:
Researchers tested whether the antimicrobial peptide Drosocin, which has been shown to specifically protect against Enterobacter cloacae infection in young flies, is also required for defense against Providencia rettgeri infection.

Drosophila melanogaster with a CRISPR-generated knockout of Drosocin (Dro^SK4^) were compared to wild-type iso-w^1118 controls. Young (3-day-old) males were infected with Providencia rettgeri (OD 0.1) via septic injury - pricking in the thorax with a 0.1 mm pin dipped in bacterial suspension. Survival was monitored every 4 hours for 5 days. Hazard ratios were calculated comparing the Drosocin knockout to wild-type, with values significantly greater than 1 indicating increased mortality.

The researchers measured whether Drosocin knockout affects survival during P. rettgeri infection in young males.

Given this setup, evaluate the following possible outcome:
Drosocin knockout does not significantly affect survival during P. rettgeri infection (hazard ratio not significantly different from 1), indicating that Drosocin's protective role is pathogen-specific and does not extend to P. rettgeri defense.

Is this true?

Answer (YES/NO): YES